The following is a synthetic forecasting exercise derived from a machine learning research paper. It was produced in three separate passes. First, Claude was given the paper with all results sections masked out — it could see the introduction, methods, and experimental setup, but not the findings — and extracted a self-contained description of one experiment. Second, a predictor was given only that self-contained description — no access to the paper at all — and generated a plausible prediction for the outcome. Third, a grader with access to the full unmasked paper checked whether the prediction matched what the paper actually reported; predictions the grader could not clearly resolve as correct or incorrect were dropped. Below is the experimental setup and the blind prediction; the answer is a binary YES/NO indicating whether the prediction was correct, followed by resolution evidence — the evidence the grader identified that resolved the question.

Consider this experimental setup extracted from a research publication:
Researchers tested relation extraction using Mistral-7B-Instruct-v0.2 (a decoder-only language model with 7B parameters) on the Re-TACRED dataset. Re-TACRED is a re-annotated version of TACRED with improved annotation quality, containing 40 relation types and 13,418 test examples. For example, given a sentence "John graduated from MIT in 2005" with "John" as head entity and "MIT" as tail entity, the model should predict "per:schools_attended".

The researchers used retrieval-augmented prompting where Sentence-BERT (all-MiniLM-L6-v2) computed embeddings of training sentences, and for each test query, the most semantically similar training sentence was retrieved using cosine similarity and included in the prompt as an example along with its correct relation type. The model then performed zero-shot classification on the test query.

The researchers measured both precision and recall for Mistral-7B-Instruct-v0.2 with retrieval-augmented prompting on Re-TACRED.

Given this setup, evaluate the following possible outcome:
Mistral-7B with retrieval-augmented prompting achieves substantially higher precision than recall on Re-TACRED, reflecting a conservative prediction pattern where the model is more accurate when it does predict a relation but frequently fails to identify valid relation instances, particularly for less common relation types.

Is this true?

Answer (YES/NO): YES